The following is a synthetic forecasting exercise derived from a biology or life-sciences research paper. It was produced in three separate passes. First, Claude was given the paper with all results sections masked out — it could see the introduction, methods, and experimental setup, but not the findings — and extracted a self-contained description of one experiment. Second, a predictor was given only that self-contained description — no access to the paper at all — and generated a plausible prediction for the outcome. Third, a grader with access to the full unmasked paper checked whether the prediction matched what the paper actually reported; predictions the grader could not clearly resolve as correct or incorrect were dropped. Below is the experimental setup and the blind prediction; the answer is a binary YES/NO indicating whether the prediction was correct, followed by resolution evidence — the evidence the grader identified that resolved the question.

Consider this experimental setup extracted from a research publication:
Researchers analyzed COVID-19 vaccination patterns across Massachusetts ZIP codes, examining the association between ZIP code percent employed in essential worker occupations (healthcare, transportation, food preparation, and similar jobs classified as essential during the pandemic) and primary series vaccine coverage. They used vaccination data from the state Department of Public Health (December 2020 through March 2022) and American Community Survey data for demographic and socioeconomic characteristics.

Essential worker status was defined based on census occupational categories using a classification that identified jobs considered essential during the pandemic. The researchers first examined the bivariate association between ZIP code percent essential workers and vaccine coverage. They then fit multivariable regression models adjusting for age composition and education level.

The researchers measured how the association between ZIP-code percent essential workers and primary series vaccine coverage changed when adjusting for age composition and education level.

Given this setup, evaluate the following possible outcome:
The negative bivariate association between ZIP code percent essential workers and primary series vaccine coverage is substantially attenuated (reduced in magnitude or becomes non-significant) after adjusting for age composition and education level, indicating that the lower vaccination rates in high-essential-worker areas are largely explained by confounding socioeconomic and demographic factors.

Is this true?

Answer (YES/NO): NO